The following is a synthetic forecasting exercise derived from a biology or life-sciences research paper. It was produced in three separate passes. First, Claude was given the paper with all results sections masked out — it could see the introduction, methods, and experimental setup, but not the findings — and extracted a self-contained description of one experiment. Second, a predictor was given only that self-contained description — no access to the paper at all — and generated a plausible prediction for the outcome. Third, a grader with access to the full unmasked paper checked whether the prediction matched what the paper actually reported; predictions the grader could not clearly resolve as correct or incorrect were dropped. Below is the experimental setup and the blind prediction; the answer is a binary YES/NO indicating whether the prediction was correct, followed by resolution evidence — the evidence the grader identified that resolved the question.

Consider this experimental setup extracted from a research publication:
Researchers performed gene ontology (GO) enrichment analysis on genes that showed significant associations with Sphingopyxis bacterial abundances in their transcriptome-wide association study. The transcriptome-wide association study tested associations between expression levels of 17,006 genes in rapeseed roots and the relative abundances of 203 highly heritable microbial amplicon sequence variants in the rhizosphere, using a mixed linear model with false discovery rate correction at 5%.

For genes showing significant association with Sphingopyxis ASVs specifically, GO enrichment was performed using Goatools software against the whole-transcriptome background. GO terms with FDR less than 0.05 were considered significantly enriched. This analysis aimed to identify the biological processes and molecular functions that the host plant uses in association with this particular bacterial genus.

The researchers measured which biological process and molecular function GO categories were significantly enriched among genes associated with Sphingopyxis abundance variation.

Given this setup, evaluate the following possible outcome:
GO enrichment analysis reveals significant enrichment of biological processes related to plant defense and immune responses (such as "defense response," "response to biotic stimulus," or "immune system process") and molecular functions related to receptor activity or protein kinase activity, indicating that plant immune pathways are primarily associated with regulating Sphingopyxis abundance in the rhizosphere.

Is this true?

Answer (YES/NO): NO